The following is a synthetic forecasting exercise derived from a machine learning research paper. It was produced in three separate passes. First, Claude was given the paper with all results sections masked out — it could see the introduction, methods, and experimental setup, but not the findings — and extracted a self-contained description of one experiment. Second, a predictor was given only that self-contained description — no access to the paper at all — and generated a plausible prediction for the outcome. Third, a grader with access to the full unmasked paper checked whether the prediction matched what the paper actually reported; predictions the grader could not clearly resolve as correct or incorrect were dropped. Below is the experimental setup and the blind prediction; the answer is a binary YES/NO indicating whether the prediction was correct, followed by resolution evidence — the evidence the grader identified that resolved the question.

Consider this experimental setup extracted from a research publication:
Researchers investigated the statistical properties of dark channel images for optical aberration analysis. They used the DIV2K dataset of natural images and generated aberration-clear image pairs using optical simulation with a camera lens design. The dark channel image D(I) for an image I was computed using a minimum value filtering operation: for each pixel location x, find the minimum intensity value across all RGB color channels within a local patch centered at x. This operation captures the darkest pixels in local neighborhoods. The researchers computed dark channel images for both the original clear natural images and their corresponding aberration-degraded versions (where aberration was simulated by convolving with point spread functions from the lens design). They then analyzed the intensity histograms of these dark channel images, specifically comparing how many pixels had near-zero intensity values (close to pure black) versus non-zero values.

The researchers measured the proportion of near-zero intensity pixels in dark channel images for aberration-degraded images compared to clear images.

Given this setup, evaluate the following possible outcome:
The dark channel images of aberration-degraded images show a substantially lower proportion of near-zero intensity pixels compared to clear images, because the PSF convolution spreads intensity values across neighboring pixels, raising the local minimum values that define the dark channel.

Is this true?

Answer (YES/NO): YES